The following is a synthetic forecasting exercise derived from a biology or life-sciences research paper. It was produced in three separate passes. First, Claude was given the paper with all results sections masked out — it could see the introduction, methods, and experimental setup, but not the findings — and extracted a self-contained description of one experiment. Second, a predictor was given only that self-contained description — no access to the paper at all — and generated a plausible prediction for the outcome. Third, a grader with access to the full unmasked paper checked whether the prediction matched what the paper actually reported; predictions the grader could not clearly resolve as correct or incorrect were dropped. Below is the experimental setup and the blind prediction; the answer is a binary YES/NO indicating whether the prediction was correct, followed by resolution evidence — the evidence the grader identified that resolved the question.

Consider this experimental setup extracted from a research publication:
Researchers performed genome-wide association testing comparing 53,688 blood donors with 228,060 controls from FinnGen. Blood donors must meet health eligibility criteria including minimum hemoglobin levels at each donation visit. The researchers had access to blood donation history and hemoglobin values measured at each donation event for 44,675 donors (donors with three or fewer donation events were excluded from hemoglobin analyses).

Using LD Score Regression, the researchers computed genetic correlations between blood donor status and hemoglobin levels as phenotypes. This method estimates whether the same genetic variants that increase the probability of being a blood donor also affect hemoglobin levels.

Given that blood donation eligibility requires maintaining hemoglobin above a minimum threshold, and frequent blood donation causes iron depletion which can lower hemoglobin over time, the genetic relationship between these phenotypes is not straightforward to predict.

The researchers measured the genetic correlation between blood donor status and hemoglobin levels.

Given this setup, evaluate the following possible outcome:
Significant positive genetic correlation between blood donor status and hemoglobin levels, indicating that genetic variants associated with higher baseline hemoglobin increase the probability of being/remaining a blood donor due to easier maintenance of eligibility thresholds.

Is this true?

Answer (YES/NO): NO